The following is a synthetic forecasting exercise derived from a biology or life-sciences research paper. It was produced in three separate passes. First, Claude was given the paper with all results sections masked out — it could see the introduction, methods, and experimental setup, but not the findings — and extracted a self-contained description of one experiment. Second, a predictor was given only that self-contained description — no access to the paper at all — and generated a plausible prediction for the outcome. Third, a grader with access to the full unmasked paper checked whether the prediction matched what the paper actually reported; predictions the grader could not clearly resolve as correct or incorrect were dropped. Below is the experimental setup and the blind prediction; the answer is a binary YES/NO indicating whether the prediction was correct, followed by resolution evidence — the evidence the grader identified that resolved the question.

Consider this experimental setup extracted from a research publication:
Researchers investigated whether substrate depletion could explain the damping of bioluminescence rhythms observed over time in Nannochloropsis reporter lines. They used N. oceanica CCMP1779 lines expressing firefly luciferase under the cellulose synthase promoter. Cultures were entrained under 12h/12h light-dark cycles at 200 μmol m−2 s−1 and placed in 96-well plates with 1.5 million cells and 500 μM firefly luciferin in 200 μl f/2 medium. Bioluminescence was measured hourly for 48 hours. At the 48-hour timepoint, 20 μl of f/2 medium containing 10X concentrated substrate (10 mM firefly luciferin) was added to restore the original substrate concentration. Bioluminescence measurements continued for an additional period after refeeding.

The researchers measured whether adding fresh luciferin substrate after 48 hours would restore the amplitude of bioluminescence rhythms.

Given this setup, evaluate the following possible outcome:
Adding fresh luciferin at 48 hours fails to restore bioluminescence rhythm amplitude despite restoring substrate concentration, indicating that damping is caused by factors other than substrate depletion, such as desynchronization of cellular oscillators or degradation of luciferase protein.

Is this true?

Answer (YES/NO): YES